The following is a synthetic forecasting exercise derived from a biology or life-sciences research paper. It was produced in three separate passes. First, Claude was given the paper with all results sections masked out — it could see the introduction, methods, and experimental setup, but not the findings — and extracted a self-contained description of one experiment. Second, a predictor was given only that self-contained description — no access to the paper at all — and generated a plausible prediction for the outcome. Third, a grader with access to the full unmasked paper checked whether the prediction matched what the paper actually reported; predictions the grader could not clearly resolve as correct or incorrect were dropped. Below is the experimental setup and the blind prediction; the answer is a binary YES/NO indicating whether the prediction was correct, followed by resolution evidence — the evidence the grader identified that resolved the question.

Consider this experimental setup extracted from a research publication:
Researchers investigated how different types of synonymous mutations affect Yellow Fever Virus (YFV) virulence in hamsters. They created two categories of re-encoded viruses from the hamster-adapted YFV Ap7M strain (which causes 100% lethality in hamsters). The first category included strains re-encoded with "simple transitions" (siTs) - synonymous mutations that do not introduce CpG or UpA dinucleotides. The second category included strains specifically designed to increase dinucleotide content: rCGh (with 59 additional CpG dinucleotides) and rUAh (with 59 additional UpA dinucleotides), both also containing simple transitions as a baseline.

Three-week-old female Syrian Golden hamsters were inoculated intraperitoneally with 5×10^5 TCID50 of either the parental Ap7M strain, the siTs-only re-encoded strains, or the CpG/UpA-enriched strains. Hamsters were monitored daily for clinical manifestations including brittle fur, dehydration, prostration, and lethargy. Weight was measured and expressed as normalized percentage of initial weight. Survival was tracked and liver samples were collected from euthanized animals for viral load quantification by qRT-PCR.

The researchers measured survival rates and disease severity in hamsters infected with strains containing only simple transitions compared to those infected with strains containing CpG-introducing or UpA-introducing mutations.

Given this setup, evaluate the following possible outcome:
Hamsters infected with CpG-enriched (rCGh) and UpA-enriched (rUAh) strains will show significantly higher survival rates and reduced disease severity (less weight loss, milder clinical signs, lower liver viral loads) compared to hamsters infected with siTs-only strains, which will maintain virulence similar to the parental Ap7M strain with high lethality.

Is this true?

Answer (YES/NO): NO